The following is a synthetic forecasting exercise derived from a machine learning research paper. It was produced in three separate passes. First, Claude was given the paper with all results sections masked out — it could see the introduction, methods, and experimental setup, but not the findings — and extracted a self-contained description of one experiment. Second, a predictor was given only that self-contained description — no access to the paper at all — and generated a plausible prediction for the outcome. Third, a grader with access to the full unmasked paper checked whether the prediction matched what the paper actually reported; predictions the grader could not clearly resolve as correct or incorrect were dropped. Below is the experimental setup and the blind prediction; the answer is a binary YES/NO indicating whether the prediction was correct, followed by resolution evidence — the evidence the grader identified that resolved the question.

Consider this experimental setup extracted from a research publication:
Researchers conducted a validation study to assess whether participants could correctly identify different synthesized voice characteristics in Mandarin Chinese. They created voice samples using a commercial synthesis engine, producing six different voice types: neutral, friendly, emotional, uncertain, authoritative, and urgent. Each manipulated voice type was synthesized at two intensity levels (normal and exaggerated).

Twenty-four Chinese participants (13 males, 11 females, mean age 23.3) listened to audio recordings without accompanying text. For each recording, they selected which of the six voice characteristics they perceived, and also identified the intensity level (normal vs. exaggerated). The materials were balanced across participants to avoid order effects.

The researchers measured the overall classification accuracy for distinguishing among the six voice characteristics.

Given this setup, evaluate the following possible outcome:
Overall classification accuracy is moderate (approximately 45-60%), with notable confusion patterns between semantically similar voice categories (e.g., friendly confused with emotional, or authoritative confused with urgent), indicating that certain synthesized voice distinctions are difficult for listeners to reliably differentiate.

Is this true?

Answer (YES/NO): NO